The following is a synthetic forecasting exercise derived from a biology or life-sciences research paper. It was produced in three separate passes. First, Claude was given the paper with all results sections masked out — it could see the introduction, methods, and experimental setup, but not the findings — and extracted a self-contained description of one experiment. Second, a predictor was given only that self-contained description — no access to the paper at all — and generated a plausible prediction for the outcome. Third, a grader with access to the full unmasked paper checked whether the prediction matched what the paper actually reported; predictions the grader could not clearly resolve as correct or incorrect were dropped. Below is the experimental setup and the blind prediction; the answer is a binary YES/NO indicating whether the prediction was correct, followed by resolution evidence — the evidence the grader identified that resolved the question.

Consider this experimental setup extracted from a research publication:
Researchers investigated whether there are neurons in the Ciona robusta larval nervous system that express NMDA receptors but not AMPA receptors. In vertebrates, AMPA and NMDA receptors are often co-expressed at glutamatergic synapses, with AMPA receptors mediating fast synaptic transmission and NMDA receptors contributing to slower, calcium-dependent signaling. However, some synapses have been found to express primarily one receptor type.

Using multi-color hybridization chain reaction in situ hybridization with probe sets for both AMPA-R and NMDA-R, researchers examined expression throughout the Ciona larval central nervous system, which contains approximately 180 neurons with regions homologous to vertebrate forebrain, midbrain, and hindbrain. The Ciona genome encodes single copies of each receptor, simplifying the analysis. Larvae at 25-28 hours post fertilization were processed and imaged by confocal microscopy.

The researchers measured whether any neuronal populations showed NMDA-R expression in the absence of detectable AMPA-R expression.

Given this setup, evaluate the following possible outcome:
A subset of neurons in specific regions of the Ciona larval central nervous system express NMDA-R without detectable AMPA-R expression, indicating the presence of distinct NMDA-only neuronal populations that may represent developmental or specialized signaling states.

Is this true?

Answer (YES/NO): YES